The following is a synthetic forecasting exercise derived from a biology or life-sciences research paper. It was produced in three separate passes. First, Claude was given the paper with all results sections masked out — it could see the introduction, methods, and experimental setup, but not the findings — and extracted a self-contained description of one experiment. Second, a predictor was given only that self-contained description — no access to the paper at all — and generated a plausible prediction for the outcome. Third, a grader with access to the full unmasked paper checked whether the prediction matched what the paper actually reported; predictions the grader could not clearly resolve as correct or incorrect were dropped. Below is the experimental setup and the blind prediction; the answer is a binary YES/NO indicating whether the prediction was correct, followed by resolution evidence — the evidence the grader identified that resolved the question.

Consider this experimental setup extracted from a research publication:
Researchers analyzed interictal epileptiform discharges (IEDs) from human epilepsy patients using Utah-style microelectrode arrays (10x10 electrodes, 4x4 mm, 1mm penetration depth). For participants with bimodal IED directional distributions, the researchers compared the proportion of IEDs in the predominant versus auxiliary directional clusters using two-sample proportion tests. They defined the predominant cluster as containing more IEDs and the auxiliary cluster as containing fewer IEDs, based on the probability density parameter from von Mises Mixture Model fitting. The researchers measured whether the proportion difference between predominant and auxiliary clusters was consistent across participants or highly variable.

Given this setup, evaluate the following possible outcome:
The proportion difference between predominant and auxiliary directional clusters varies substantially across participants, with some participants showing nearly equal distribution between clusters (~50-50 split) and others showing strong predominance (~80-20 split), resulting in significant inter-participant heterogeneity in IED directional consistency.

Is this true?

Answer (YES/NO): YES